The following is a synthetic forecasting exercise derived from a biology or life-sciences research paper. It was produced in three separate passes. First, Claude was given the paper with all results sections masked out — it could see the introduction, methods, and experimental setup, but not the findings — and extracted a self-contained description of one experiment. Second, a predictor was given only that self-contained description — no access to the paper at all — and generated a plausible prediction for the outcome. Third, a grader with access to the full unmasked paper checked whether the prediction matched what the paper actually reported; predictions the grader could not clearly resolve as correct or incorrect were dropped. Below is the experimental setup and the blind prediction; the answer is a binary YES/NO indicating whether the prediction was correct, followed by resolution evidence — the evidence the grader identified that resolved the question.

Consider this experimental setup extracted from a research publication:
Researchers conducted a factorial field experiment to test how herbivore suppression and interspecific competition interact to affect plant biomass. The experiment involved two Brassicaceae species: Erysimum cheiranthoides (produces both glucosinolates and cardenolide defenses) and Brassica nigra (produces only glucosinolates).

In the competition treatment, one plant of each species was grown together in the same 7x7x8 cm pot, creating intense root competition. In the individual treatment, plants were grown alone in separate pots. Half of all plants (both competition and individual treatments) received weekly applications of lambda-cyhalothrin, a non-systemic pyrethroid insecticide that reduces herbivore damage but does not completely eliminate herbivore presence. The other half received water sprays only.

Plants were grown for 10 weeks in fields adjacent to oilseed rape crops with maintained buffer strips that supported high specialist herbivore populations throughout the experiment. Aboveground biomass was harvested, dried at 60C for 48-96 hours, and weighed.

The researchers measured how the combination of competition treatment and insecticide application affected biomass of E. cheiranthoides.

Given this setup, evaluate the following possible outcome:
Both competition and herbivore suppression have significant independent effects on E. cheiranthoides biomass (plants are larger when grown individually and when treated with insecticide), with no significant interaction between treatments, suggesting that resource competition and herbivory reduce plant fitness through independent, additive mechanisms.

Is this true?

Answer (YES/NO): NO